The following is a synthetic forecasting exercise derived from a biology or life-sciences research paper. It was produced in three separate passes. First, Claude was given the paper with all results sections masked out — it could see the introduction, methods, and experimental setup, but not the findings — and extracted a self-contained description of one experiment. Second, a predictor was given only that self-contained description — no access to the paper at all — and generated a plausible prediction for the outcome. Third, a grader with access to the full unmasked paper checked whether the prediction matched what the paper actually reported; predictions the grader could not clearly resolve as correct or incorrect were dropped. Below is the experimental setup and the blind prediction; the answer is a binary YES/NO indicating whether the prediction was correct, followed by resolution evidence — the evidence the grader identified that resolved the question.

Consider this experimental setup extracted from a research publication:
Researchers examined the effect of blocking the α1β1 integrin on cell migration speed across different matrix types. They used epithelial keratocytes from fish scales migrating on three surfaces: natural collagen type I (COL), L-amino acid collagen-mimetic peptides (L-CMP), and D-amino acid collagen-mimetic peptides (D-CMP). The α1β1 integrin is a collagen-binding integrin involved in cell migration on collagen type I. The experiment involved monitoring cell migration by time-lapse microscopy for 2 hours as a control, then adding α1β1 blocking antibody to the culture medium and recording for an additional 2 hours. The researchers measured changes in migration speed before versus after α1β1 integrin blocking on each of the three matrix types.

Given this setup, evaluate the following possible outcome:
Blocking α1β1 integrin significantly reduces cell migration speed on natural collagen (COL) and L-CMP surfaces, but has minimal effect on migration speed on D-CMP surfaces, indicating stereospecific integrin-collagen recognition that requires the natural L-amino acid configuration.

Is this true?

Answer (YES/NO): YES